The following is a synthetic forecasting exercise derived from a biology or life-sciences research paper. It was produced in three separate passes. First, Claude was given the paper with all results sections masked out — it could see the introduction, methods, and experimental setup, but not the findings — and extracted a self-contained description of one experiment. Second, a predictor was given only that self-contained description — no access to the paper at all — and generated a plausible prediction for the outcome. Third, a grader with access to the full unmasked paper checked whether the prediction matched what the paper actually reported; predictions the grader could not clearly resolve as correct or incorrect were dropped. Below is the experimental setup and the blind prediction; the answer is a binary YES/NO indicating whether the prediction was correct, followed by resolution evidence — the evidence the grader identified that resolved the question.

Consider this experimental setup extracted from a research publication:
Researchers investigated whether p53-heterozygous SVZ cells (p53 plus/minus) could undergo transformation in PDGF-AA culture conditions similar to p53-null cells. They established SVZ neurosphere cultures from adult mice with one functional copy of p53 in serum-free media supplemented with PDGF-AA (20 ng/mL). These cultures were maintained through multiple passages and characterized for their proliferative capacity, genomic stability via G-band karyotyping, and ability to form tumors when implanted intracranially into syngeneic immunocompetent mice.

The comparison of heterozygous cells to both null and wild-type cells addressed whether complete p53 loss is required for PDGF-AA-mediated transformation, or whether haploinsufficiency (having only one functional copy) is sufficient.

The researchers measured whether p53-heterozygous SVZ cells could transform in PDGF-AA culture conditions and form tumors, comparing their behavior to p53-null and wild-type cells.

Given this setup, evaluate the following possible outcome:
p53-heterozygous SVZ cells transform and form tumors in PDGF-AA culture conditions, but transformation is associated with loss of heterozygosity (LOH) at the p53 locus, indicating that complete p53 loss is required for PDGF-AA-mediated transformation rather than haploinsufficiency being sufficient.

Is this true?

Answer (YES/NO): YES